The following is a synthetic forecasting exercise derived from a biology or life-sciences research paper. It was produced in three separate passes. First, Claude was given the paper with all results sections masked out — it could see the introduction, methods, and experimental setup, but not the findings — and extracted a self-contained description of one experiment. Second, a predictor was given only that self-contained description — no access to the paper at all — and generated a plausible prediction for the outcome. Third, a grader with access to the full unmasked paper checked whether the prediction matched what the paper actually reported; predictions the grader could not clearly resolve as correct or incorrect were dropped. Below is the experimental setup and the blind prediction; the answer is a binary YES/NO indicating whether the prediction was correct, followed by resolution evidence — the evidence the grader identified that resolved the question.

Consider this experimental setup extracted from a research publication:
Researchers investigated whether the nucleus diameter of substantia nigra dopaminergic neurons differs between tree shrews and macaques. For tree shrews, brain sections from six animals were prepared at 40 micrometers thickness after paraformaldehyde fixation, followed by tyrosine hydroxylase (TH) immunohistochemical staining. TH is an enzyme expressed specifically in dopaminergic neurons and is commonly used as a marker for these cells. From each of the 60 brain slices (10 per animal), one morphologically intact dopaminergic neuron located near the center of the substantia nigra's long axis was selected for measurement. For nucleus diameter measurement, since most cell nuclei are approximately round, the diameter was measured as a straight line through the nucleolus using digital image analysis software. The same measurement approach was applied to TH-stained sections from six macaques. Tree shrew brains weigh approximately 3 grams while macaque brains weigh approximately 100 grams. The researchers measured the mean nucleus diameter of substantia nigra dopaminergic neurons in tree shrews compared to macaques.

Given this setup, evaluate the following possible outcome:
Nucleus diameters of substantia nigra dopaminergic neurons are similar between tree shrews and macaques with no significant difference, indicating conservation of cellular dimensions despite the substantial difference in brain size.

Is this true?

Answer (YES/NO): YES